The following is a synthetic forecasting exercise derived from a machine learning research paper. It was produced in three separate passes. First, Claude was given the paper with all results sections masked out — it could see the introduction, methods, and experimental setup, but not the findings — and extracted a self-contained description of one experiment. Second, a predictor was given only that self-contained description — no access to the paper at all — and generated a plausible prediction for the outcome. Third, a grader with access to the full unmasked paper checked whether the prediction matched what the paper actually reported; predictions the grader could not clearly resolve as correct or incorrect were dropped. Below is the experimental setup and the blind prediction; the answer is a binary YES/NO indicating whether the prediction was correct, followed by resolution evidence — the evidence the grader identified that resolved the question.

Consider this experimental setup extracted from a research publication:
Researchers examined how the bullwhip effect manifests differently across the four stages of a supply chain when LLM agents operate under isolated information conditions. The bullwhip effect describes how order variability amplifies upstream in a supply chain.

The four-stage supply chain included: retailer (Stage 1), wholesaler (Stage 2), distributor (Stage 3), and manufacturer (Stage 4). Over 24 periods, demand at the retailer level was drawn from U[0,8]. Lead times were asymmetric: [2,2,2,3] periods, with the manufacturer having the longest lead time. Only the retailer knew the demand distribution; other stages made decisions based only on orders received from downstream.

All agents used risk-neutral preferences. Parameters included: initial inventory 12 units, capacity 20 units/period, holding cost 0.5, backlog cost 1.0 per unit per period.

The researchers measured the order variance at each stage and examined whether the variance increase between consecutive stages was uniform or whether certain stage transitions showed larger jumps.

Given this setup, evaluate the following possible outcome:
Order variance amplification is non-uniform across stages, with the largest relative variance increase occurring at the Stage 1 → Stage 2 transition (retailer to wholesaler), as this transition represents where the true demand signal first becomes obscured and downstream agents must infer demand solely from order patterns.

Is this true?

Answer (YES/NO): NO